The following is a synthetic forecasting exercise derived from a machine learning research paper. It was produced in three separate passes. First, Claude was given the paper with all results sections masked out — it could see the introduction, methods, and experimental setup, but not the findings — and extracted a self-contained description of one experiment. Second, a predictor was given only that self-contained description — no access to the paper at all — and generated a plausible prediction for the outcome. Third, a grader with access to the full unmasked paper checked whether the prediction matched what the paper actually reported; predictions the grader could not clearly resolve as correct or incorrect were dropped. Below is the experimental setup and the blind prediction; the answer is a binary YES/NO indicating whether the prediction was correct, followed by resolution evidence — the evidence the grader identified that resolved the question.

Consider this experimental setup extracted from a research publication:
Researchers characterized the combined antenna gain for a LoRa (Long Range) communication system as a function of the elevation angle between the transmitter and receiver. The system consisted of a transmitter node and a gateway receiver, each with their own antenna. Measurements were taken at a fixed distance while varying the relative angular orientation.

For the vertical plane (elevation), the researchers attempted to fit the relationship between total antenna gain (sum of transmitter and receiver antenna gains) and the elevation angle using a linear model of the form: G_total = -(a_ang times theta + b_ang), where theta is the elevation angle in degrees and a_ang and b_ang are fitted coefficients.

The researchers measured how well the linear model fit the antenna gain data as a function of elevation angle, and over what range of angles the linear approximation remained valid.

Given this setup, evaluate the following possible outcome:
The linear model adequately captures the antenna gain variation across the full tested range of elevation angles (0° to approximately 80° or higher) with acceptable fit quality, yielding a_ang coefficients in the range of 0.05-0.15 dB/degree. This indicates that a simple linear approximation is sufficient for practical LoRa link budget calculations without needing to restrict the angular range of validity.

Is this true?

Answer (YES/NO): NO